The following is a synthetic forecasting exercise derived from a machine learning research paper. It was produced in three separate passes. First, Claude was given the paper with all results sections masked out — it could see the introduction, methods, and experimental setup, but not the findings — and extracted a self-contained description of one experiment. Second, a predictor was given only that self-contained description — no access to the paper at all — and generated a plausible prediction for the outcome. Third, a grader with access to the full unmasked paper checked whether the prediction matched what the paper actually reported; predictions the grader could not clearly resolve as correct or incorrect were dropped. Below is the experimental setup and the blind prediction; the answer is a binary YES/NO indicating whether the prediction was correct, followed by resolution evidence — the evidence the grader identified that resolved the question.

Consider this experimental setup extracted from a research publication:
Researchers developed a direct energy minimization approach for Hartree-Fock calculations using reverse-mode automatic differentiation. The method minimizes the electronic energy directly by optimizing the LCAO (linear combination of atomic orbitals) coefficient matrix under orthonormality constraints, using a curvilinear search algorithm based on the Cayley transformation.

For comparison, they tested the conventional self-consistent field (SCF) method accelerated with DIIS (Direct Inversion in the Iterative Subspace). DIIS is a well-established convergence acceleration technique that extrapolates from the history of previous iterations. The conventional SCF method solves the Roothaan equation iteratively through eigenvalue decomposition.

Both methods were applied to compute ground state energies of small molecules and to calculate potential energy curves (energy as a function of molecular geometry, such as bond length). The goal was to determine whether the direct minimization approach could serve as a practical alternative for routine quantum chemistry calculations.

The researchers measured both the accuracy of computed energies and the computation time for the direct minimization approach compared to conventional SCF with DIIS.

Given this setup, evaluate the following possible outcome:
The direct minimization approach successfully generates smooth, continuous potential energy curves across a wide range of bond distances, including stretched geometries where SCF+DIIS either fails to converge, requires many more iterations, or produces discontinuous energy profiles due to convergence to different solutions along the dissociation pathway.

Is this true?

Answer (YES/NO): YES